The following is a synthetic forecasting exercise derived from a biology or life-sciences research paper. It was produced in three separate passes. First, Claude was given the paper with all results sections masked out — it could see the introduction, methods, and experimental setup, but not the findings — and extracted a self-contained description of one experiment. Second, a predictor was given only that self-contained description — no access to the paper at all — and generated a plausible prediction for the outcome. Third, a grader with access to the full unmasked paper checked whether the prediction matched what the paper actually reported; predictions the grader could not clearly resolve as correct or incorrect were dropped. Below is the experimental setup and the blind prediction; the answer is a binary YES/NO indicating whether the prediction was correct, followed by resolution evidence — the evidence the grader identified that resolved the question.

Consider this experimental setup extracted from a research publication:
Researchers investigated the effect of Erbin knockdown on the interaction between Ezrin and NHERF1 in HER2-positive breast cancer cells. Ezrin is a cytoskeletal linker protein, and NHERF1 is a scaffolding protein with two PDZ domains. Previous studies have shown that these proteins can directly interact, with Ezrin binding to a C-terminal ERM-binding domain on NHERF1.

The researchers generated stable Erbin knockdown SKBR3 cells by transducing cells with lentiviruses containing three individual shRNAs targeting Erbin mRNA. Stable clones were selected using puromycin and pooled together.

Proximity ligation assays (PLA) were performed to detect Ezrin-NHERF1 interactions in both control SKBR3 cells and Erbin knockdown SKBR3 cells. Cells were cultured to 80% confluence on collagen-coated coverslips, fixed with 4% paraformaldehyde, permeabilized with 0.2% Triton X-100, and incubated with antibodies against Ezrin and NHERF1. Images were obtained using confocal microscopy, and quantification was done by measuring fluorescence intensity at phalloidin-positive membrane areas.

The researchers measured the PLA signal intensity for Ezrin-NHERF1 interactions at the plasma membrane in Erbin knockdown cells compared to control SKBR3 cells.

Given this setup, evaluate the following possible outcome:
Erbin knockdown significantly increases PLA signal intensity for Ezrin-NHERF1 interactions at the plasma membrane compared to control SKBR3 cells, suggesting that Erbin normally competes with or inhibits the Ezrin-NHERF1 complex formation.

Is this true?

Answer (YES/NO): NO